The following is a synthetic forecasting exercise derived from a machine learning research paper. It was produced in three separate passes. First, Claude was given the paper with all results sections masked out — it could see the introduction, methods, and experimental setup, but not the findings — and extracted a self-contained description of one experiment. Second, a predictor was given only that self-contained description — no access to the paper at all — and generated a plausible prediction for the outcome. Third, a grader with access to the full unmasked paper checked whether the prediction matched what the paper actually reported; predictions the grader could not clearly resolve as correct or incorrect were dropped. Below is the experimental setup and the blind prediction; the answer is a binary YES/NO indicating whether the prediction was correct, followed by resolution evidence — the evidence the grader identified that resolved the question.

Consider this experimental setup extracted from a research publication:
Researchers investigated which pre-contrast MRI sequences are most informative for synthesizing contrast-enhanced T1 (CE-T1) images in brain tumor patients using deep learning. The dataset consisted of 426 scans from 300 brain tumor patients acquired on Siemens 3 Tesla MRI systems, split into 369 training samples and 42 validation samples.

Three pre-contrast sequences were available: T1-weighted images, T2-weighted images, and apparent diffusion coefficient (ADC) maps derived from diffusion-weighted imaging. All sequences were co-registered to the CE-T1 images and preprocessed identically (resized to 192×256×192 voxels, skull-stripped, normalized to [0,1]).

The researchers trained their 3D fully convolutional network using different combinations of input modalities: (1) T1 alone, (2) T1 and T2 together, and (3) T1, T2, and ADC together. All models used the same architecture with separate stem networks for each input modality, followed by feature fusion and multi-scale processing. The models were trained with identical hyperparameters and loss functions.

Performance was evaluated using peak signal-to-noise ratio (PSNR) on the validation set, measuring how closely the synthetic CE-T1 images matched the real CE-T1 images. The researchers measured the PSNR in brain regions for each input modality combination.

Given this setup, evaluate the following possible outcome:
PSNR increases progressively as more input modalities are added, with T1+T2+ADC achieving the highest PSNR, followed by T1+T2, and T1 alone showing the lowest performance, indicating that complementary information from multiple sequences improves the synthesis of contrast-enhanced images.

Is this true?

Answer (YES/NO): YES